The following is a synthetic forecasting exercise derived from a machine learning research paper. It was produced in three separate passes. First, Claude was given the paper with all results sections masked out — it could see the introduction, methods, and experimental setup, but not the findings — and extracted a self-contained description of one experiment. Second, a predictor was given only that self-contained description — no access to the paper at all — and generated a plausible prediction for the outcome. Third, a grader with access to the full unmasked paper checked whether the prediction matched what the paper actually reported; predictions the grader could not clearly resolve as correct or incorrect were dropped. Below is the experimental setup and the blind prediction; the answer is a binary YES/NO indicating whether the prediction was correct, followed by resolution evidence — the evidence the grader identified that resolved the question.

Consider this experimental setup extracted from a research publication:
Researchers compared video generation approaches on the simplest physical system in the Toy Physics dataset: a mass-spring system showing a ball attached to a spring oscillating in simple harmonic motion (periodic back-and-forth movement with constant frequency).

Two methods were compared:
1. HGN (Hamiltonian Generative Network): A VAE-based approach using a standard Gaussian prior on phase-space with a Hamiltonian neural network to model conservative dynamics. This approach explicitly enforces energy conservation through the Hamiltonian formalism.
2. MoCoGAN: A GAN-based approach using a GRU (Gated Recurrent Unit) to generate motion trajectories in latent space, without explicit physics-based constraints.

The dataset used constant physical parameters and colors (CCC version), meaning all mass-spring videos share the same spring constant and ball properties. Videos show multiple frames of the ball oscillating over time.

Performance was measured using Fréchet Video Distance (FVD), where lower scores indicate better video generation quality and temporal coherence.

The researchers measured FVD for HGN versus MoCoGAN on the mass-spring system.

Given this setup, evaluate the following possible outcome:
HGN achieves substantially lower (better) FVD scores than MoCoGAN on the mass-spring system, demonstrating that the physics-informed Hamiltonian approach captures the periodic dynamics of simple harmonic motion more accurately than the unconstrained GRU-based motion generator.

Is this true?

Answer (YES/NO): NO